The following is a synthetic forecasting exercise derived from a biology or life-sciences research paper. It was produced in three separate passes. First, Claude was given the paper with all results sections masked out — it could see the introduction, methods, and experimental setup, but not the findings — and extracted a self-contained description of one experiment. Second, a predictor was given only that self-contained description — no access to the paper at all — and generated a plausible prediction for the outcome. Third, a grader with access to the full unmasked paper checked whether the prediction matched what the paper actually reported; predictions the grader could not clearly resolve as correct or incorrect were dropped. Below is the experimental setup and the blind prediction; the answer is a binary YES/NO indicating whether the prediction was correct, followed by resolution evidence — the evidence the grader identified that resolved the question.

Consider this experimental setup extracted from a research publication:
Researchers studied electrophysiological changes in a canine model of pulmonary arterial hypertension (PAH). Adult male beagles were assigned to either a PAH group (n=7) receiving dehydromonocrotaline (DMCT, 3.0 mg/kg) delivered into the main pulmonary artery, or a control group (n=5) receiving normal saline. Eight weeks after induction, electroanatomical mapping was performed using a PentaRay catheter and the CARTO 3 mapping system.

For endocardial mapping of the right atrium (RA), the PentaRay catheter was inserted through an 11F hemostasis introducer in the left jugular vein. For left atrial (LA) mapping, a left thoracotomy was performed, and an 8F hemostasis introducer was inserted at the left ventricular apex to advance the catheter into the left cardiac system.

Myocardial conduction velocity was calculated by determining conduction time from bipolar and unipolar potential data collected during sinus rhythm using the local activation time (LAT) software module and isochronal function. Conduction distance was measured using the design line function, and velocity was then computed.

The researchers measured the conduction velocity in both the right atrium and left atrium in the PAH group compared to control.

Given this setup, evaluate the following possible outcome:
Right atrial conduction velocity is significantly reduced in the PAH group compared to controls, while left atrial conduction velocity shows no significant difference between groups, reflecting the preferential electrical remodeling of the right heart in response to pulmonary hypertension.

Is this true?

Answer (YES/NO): NO